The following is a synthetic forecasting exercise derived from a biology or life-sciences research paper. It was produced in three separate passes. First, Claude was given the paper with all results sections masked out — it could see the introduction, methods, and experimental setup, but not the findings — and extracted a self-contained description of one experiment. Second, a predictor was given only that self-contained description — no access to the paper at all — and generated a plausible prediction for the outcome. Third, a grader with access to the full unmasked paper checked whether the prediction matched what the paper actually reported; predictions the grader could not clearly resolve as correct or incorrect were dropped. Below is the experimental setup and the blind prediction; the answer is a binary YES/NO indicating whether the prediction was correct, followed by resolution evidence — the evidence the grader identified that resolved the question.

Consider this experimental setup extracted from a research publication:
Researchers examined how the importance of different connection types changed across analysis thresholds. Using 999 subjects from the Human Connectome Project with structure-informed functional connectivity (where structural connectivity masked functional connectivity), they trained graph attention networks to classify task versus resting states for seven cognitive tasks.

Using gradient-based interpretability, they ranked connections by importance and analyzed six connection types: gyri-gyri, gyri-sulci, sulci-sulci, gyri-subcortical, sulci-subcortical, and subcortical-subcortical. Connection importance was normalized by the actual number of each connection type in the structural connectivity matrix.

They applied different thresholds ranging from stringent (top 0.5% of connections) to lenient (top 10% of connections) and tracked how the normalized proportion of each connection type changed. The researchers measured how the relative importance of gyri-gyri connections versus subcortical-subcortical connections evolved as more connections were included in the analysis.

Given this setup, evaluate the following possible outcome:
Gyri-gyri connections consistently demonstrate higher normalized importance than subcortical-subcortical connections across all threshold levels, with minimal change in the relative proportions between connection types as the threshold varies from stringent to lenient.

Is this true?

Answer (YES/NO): NO